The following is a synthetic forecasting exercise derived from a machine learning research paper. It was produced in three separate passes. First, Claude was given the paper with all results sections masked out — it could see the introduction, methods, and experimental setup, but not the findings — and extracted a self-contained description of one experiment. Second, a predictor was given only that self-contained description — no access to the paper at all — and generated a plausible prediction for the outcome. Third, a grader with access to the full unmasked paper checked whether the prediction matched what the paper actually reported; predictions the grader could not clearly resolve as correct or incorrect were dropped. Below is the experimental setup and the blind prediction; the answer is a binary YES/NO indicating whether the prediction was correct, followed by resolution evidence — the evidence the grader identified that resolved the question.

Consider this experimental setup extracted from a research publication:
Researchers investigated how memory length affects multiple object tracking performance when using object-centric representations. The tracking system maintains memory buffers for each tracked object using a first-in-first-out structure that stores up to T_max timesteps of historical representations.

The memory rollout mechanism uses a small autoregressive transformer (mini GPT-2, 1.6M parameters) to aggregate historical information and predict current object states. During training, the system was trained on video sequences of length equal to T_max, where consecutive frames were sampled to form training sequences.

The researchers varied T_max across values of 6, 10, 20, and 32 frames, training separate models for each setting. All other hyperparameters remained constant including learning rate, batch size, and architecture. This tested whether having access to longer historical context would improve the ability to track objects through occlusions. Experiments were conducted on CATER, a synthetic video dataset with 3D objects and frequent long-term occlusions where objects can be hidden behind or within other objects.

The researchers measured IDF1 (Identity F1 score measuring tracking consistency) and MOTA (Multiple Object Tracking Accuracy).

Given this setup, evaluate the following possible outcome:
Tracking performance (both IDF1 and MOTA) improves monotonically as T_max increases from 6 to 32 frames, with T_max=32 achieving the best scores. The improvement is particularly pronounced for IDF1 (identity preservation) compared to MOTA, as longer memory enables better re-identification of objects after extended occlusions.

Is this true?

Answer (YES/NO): NO